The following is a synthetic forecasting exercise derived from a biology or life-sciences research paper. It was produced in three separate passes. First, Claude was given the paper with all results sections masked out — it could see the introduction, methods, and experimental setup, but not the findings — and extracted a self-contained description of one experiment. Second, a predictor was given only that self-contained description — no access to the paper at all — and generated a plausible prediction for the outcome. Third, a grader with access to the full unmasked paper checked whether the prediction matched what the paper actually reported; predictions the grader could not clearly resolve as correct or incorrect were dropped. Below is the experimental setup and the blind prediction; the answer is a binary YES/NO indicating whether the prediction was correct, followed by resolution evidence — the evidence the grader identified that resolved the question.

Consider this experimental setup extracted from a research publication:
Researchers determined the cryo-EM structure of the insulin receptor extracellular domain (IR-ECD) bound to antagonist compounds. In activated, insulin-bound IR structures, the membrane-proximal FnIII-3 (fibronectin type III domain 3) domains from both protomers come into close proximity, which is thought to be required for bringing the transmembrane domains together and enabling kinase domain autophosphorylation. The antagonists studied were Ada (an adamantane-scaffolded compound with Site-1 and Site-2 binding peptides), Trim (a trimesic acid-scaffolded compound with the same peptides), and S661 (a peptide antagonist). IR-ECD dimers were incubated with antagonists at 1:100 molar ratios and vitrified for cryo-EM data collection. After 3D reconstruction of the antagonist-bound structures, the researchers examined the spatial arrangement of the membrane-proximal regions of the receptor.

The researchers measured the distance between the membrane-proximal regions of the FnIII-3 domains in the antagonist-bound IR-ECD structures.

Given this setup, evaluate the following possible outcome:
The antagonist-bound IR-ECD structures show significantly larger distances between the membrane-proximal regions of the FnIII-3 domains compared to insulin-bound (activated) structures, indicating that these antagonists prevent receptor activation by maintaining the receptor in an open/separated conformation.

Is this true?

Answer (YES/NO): YES